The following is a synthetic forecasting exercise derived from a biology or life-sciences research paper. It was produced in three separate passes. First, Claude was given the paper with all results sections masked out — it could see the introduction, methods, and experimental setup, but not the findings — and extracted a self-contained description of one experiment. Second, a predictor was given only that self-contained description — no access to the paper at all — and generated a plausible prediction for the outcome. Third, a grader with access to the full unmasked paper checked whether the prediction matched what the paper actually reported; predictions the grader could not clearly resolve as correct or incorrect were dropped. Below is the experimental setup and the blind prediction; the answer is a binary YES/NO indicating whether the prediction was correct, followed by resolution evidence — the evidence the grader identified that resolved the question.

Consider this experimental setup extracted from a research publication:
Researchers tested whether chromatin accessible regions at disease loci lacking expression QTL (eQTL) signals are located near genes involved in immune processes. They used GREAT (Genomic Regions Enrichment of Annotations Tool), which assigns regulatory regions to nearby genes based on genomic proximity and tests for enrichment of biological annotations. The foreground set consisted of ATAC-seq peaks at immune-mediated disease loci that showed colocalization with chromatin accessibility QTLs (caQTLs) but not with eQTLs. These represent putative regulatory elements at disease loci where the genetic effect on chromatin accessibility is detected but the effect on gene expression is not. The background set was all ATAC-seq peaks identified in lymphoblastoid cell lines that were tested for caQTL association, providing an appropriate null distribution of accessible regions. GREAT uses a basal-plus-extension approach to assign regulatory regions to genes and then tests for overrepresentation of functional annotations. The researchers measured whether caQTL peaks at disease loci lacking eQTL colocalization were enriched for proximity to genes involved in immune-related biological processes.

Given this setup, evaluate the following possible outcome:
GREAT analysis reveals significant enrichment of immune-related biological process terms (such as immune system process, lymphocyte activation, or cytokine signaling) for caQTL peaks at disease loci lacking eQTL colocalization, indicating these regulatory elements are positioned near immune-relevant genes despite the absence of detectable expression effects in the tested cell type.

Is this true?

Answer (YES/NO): YES